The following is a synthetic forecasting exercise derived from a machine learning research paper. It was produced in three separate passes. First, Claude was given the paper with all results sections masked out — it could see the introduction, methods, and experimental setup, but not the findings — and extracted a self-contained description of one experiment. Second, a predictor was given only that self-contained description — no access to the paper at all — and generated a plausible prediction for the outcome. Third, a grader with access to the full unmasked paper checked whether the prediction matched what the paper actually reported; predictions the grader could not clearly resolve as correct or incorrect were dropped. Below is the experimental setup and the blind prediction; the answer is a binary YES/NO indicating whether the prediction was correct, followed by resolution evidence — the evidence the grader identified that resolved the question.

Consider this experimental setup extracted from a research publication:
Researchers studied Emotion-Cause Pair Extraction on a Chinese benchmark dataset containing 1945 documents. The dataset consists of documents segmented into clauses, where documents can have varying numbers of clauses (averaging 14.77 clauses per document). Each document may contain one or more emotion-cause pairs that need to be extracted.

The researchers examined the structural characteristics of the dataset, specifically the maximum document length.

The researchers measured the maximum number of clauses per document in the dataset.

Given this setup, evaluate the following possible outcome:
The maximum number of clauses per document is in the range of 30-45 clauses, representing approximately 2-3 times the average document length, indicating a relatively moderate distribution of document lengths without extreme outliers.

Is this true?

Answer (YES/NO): NO